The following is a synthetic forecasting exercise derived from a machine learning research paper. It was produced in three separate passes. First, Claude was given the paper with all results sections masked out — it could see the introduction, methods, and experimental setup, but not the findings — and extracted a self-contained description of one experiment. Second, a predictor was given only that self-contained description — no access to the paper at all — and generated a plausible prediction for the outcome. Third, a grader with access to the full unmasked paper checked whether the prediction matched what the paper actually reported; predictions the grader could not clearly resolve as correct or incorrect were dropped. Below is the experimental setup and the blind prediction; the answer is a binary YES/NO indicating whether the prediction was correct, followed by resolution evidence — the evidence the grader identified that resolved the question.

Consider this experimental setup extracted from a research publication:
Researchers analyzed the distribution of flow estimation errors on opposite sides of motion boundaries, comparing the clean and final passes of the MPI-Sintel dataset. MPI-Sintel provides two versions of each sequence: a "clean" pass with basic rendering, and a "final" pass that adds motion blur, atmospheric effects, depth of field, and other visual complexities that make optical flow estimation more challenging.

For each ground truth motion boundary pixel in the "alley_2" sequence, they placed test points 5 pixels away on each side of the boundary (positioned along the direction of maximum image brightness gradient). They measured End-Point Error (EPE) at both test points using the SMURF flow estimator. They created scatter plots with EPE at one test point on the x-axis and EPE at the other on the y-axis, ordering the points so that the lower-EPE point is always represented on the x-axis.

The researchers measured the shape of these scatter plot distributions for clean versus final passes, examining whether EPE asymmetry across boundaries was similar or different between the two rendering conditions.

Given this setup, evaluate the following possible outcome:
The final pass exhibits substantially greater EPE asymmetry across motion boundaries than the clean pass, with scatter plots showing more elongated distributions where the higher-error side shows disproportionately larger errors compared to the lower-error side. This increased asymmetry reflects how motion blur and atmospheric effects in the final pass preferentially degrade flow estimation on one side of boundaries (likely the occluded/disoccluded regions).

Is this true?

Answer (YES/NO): NO